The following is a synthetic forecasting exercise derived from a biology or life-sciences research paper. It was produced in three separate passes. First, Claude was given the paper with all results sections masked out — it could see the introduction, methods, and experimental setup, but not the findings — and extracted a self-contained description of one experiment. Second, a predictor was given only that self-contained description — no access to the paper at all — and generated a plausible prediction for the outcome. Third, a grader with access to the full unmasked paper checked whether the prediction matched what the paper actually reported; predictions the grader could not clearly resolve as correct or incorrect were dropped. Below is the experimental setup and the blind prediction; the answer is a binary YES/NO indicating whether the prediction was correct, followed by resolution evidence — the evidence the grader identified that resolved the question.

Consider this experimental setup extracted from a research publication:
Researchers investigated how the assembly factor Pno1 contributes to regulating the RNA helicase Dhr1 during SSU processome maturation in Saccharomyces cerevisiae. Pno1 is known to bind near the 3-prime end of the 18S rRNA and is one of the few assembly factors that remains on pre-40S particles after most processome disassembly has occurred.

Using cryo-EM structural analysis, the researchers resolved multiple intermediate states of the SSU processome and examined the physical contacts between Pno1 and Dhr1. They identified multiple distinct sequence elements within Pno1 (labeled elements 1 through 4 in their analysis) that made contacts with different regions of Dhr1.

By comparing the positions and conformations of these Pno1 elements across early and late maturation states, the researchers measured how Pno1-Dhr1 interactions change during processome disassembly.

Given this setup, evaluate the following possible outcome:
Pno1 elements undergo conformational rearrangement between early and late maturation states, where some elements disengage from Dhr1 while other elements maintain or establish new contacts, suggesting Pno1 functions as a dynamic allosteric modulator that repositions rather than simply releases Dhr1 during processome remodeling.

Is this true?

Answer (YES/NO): NO